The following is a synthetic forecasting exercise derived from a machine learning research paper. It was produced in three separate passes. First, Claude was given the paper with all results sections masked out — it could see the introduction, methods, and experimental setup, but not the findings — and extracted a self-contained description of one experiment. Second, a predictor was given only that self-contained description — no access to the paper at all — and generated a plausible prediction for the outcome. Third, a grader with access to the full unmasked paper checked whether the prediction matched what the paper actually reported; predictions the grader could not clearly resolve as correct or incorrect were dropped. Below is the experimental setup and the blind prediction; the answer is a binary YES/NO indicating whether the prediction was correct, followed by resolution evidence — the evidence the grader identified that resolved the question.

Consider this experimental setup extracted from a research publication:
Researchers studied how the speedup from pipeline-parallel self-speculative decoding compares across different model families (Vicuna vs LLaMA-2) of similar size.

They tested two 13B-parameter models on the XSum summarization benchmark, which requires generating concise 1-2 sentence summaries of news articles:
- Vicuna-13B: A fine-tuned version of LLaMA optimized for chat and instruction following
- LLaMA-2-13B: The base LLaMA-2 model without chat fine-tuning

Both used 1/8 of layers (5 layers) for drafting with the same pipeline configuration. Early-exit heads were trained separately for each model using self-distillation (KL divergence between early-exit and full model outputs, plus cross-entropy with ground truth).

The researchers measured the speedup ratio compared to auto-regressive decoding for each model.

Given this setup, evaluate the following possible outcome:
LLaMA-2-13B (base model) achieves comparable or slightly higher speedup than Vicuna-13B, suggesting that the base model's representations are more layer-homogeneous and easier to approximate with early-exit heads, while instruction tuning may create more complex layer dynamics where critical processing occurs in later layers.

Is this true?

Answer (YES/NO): NO